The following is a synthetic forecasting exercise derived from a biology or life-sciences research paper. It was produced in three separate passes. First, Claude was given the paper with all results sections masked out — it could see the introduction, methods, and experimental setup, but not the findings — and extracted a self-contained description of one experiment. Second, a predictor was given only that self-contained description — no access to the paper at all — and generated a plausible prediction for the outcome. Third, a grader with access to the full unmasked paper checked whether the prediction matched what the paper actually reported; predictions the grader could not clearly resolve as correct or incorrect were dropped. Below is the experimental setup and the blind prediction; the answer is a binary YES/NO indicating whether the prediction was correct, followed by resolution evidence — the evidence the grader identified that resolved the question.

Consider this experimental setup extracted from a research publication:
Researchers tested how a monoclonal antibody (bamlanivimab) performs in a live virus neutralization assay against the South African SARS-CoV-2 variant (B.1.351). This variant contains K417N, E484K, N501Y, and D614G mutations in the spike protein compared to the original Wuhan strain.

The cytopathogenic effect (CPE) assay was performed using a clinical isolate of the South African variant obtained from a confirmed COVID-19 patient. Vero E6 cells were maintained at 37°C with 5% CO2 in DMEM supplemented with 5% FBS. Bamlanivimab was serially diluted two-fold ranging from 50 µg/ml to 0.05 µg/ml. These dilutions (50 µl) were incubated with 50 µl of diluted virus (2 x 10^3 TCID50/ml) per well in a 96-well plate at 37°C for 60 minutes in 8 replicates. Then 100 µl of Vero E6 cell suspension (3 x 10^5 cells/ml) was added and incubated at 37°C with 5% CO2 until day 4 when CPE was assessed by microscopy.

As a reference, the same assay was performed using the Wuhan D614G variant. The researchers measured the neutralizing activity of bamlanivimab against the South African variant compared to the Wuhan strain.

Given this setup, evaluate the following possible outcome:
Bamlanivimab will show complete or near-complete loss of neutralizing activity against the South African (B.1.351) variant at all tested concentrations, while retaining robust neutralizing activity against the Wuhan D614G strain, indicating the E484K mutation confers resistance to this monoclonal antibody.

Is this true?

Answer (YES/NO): YES